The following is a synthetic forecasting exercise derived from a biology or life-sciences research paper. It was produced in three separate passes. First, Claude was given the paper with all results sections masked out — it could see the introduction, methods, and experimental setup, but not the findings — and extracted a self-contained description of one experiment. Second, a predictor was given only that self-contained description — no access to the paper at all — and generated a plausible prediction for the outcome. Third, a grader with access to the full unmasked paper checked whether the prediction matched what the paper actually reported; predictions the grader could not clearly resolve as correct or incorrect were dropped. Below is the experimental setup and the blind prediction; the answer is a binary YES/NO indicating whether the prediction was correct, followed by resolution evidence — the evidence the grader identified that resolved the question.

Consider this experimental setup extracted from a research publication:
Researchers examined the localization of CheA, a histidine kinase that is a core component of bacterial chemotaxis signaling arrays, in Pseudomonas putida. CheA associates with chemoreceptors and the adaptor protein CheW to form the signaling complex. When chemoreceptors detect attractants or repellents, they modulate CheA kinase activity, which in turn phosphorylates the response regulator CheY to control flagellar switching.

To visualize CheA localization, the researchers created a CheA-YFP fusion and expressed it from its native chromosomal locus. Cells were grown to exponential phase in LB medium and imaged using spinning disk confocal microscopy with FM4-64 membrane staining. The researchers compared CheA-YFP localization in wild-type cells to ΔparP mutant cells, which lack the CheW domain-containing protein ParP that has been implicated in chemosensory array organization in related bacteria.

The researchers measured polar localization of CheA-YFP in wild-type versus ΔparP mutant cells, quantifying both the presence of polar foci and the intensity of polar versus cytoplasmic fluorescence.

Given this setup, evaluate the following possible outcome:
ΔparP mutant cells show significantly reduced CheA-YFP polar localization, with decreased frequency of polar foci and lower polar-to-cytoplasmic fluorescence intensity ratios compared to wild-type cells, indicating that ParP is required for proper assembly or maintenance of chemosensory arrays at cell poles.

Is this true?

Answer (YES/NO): NO